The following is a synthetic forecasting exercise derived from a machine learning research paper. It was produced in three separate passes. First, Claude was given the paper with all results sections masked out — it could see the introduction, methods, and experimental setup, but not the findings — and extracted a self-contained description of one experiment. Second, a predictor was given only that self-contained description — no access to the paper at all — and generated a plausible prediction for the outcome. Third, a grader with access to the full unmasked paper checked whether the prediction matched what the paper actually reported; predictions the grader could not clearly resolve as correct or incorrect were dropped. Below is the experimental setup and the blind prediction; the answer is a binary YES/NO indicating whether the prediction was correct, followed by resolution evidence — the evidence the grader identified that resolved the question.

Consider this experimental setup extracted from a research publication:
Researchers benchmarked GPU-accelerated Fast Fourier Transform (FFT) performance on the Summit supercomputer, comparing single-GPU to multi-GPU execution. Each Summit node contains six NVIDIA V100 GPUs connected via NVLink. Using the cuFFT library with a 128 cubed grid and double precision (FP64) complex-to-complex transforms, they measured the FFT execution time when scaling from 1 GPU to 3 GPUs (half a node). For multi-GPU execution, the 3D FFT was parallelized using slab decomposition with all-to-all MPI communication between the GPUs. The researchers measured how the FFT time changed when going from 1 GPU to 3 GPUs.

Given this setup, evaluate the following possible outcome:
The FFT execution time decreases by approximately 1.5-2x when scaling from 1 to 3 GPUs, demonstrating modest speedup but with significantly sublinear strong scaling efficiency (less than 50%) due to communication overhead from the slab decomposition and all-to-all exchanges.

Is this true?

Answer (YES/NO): NO